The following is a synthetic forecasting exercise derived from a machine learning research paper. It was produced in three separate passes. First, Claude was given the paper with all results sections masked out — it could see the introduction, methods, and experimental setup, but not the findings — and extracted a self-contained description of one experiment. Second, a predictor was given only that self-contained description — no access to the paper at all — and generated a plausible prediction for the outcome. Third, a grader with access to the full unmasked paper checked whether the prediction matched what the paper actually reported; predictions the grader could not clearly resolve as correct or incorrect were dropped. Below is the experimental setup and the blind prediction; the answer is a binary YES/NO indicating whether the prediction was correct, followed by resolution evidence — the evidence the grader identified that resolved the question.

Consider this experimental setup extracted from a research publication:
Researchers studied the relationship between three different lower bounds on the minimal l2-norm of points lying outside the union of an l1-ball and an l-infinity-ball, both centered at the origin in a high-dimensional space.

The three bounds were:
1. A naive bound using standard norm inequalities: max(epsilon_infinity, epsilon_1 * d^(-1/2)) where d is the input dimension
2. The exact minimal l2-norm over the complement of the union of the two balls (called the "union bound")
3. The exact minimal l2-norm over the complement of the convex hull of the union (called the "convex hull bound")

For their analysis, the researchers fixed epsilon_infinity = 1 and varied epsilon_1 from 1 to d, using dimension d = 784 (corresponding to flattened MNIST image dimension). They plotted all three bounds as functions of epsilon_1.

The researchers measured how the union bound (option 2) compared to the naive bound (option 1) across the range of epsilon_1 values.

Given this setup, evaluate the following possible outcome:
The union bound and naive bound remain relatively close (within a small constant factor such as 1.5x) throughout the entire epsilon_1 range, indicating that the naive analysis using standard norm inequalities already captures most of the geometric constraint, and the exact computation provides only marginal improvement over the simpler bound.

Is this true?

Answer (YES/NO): YES